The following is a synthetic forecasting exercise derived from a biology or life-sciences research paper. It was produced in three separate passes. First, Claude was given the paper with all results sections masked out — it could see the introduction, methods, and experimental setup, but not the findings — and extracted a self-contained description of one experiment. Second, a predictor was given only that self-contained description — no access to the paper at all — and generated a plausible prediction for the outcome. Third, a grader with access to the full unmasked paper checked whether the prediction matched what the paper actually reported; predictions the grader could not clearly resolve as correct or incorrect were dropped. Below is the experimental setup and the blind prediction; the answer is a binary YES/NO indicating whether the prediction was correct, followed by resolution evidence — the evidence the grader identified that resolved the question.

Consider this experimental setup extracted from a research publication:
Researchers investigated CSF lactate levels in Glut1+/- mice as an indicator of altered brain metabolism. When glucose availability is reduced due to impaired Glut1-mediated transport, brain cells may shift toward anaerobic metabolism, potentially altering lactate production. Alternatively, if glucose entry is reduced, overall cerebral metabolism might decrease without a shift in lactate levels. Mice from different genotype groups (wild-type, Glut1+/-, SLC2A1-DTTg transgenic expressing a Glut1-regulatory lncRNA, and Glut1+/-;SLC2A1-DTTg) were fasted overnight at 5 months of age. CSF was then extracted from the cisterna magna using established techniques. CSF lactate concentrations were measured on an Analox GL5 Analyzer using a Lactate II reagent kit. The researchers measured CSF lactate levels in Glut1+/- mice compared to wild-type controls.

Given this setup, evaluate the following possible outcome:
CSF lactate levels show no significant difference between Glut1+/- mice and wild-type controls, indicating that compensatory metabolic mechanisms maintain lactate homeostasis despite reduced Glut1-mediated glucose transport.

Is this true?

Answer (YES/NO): NO